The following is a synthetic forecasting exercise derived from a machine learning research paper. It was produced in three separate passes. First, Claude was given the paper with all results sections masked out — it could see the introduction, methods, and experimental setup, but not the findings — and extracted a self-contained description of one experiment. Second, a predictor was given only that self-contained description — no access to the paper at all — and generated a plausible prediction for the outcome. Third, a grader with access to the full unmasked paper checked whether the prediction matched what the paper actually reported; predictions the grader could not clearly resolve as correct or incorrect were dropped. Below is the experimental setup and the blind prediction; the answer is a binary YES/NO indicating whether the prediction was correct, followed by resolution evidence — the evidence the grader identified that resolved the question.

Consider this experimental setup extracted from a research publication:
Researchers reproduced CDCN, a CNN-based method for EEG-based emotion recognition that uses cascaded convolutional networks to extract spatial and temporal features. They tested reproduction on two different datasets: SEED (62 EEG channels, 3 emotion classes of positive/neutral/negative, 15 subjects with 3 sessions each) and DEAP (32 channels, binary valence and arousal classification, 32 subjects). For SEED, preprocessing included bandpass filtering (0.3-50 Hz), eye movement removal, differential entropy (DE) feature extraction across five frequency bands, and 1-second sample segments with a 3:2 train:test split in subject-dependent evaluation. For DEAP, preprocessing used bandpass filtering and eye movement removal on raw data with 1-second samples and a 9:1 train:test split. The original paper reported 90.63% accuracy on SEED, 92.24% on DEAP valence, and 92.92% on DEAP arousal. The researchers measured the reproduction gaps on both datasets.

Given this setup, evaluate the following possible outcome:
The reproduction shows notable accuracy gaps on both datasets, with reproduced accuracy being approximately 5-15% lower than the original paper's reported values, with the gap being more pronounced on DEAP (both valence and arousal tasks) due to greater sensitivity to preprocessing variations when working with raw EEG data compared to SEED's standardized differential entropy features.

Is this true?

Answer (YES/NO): NO